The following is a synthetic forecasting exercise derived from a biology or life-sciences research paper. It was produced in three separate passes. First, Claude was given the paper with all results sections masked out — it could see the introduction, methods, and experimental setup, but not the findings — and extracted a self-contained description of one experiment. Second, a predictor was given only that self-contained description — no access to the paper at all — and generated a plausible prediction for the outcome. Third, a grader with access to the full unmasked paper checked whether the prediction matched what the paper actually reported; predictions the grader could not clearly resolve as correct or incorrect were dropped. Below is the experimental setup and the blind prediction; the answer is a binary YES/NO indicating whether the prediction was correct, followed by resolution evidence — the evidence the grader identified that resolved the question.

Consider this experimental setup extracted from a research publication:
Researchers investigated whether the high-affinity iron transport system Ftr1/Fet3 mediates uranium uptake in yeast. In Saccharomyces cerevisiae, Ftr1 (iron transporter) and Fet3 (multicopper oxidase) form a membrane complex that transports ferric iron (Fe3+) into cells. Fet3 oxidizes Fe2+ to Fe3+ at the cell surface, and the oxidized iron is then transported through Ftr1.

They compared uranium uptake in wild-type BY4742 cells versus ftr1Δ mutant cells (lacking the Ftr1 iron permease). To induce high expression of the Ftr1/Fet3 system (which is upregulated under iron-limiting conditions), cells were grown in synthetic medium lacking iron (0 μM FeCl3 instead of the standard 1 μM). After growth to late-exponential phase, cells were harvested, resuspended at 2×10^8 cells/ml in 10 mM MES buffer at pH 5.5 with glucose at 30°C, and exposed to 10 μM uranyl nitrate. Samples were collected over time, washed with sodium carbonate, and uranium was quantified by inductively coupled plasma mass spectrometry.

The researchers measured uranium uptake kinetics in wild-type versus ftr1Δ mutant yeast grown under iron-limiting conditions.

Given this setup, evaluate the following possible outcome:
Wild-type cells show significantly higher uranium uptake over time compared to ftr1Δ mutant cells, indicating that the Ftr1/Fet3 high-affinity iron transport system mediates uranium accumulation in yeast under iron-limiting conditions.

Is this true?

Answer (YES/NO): YES